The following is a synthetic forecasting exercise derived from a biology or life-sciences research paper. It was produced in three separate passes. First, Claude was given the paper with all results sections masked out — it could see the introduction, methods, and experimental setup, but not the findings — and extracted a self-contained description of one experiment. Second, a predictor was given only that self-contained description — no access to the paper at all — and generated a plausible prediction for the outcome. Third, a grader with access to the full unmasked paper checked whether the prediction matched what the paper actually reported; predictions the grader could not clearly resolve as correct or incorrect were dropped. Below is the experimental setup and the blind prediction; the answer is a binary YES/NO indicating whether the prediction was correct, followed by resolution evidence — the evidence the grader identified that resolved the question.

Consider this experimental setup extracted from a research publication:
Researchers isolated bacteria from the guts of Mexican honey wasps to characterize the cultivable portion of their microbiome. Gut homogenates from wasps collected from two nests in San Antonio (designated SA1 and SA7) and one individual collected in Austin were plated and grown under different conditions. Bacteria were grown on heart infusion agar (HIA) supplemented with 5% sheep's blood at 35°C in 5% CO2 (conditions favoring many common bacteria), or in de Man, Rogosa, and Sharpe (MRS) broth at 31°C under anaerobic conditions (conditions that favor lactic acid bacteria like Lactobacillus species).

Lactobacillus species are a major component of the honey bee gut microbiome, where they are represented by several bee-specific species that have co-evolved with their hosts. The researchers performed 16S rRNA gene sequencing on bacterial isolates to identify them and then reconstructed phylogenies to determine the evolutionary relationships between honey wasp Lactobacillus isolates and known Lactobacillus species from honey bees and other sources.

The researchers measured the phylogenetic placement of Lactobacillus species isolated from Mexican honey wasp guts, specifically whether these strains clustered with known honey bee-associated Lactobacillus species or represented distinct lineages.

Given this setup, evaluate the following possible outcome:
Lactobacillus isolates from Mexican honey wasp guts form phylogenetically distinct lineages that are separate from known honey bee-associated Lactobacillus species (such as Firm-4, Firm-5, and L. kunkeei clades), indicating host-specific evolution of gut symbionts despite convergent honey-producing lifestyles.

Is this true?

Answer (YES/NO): YES